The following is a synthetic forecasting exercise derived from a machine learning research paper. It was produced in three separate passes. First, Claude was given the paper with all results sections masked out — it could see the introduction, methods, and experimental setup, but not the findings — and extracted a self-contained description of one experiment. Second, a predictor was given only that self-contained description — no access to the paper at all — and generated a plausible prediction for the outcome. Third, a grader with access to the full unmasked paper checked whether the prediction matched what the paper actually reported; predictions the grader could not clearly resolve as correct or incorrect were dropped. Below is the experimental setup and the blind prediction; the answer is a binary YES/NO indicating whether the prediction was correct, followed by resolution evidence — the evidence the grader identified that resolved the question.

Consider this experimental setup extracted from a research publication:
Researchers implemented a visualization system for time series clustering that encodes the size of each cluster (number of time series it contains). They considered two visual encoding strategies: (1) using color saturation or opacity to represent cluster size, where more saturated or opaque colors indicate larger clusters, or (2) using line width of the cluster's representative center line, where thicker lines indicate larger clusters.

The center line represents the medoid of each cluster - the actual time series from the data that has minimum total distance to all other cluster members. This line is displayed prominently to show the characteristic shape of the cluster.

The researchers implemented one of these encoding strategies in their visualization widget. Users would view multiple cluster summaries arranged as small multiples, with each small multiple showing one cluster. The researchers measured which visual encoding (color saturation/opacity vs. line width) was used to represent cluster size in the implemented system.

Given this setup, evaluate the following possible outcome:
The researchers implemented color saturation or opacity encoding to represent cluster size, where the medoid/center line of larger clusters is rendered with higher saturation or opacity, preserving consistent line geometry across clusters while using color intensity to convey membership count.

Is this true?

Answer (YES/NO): NO